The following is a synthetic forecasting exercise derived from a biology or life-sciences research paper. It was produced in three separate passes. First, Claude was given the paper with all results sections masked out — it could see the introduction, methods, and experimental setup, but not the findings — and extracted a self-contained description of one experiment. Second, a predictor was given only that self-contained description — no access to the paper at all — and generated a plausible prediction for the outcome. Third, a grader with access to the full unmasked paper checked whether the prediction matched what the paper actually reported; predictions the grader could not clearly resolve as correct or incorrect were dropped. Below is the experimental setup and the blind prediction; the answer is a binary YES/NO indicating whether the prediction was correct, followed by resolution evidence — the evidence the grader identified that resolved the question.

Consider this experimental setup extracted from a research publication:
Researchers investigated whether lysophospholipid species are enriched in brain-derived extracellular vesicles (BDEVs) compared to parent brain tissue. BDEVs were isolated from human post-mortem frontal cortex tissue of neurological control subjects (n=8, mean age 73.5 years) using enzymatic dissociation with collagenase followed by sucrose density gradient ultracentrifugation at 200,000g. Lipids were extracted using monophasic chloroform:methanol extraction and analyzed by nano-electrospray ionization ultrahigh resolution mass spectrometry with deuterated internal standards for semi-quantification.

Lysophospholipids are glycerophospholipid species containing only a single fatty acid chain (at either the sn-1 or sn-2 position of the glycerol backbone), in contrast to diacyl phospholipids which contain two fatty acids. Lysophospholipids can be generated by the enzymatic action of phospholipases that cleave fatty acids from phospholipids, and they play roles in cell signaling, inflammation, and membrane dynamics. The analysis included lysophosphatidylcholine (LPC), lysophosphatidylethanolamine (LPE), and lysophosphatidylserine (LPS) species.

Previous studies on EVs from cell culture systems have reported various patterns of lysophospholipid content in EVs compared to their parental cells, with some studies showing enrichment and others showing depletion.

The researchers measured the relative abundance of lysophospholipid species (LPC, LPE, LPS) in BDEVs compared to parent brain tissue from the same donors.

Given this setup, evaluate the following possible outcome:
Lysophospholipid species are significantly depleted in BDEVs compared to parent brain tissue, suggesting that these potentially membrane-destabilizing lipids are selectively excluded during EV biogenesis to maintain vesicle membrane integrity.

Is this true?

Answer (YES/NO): YES